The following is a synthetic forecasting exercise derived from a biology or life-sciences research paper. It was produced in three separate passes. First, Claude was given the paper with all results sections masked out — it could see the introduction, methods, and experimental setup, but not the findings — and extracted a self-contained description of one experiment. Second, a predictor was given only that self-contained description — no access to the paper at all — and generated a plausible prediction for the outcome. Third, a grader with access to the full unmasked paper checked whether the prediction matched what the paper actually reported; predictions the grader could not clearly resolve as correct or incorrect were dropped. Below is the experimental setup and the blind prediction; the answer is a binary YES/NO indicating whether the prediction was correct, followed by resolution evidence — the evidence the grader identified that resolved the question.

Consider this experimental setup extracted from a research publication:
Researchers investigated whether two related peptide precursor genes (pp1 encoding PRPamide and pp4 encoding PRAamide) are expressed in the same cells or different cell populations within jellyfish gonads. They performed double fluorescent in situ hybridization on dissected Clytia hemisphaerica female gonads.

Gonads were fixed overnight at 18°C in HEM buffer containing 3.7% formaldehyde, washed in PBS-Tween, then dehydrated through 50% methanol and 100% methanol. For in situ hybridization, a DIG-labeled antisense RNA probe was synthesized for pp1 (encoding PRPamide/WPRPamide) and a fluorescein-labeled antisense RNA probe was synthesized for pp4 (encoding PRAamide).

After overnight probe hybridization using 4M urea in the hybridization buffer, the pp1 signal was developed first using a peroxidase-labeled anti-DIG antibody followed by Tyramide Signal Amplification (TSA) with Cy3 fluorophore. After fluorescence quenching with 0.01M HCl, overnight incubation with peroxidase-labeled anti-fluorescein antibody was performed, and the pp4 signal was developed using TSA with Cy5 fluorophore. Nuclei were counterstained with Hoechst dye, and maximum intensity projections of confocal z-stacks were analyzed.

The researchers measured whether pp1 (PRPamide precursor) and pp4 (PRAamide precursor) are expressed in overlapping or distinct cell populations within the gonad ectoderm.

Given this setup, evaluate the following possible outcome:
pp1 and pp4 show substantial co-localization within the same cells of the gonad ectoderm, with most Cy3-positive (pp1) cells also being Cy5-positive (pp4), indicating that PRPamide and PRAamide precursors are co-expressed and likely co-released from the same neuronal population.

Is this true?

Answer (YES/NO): YES